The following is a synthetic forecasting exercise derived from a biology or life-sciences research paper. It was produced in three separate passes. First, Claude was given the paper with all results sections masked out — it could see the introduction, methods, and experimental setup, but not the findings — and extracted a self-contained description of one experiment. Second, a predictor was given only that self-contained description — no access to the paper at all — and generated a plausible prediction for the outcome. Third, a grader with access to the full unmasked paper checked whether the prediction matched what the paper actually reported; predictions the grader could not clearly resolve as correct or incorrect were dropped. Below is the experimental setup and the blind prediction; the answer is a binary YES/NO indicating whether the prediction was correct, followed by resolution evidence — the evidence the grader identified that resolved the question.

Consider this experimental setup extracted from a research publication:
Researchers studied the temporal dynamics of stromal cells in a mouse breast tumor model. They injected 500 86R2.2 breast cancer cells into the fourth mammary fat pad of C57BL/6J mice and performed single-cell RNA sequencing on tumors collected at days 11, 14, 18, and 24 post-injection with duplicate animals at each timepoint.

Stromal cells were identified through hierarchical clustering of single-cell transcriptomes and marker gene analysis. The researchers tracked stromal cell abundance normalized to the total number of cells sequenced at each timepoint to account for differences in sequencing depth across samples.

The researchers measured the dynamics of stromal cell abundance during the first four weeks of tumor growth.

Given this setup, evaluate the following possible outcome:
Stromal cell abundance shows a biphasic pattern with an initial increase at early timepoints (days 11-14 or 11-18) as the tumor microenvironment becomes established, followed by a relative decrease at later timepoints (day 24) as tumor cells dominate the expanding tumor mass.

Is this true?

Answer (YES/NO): NO